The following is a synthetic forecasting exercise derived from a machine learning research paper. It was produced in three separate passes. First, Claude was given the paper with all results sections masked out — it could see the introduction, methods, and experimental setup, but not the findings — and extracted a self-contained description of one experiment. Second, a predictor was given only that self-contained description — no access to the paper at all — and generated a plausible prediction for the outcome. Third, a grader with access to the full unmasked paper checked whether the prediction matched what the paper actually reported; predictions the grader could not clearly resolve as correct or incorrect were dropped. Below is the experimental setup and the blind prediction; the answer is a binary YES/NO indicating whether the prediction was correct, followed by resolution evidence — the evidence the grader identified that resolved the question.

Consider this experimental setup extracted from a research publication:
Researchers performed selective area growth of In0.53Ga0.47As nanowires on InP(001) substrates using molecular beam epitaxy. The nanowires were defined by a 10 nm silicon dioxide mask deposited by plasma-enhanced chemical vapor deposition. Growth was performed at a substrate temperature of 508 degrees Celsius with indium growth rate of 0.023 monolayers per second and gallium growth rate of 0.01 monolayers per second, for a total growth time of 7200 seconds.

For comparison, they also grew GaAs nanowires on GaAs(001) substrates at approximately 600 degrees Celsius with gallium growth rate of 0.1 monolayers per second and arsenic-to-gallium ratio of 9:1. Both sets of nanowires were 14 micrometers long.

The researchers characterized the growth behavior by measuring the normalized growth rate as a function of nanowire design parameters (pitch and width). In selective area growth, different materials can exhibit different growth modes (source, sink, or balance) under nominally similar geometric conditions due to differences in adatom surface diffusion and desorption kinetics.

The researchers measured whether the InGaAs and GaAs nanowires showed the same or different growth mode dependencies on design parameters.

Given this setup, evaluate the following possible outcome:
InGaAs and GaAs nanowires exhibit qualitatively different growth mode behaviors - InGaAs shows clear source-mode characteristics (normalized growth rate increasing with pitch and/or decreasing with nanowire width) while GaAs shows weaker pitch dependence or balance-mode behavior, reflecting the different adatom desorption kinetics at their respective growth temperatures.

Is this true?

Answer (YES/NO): NO